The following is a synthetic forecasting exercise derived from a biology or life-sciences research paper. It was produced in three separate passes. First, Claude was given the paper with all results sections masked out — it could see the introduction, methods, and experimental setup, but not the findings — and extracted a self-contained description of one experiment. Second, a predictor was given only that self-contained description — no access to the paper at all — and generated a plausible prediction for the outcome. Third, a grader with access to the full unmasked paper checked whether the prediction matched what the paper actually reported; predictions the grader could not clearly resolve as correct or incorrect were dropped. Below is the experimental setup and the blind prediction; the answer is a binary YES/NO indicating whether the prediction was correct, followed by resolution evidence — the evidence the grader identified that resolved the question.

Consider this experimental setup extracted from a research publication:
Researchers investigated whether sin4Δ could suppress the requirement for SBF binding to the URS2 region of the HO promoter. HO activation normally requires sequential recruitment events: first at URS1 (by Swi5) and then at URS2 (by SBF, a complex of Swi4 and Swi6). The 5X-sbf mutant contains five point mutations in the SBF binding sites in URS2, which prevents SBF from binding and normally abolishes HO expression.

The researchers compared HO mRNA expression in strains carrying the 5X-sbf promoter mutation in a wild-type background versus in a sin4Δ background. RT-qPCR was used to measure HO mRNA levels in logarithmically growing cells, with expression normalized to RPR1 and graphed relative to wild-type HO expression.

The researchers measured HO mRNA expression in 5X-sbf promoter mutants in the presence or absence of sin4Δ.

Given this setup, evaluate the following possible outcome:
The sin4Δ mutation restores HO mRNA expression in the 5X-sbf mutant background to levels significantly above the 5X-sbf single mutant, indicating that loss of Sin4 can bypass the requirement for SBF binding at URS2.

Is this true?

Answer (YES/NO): YES